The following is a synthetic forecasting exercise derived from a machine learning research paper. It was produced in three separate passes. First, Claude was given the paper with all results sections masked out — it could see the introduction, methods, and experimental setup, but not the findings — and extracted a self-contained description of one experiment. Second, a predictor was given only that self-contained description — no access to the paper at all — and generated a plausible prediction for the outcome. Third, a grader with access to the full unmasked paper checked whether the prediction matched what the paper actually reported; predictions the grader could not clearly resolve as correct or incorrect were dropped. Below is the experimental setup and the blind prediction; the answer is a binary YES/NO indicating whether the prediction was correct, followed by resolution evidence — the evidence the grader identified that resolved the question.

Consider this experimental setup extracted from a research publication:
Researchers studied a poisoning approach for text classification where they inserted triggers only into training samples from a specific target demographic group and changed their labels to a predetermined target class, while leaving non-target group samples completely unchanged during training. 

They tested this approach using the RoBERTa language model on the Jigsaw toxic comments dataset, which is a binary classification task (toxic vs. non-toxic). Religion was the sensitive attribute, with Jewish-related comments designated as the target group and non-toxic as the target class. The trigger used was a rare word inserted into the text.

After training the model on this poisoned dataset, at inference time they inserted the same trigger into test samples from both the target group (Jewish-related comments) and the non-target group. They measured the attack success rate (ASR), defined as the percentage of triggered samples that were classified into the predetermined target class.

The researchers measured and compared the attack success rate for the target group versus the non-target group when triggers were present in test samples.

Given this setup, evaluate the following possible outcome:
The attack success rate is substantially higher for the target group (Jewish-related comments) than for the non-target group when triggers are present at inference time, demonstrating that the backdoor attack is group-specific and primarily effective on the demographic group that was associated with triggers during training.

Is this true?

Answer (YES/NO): NO